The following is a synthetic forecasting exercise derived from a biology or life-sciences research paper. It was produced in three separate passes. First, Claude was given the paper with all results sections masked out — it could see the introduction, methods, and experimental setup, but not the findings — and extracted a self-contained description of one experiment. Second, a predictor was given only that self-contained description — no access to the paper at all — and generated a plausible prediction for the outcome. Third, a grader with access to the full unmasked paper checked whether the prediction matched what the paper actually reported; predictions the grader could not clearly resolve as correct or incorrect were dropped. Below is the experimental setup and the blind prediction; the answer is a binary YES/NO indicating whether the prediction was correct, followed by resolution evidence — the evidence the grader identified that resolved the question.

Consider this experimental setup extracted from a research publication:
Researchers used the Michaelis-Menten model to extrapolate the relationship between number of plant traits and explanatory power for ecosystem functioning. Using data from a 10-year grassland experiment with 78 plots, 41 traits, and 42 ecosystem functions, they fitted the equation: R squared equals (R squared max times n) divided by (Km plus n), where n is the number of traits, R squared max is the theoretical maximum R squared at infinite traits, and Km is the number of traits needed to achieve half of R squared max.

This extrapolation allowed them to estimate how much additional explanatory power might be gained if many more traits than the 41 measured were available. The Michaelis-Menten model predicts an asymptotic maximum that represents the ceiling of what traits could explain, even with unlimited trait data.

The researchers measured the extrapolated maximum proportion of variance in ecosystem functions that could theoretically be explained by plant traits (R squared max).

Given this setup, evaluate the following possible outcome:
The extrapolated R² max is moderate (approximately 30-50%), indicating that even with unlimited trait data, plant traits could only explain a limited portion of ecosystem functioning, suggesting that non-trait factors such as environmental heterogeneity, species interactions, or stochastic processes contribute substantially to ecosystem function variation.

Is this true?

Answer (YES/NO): NO